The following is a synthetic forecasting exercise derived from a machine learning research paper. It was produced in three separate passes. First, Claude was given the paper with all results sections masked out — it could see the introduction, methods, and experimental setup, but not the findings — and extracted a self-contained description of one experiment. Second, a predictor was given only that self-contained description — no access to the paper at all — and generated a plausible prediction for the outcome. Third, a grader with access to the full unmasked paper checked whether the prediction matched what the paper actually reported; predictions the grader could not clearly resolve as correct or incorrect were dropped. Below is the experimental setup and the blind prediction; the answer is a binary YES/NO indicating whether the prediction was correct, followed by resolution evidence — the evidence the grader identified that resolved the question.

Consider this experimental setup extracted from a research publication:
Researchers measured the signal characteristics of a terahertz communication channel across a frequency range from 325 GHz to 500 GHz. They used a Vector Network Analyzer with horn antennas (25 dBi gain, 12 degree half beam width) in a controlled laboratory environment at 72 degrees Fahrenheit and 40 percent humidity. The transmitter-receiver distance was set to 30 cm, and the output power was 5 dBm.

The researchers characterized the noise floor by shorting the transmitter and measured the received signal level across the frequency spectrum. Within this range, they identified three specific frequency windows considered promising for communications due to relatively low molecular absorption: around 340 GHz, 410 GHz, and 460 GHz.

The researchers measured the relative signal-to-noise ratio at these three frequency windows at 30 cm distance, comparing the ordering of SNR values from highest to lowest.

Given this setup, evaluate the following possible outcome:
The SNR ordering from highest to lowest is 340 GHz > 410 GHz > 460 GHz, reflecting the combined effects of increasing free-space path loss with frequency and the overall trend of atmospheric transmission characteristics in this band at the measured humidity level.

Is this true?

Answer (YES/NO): NO